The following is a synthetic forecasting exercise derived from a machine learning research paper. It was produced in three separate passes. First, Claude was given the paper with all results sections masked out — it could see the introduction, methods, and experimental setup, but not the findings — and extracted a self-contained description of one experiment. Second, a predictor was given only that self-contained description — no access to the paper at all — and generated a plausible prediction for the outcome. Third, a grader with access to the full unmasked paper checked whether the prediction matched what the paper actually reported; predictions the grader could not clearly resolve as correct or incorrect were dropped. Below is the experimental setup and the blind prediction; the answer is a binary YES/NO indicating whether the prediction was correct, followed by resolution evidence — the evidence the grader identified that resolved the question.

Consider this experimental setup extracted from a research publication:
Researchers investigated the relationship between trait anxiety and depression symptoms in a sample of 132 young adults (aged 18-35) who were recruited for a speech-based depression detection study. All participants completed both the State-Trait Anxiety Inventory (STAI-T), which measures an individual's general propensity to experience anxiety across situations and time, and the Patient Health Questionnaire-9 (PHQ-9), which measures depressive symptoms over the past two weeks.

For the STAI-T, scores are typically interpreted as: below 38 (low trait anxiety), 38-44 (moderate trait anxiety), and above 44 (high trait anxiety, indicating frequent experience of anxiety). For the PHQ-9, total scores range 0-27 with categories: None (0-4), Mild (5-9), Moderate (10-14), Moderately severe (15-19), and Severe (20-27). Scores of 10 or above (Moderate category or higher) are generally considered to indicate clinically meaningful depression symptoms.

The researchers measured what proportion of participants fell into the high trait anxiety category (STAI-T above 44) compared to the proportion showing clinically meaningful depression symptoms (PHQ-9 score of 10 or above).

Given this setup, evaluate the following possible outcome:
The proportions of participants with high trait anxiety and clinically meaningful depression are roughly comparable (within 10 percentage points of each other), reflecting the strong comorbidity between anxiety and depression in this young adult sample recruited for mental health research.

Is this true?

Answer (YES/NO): NO